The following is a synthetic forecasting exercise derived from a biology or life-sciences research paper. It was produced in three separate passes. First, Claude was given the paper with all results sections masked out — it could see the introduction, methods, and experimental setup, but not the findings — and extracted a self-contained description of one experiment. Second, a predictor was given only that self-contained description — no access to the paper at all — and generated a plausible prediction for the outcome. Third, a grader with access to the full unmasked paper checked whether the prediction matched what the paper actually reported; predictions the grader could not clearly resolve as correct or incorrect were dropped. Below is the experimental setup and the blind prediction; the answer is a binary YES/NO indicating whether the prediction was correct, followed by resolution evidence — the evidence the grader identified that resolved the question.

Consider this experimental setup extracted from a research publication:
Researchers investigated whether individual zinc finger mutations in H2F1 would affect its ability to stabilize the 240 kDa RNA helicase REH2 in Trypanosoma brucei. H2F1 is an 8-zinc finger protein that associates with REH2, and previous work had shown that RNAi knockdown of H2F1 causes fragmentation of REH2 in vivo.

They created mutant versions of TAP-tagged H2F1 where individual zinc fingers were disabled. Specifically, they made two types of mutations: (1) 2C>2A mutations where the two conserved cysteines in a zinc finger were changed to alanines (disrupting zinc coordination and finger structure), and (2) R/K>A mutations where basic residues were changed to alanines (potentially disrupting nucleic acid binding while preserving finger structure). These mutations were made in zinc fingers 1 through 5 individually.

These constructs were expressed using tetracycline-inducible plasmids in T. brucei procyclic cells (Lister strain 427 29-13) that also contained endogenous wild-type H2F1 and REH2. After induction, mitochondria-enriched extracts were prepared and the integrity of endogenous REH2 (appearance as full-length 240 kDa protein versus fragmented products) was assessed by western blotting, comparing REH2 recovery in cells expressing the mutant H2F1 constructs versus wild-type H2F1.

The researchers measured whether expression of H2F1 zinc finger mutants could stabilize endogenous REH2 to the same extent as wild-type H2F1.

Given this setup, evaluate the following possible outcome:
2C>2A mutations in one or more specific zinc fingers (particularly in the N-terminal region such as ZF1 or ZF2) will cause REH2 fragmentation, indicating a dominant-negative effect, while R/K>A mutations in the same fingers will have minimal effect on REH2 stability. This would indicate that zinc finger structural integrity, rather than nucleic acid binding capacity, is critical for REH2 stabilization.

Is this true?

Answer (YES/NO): NO